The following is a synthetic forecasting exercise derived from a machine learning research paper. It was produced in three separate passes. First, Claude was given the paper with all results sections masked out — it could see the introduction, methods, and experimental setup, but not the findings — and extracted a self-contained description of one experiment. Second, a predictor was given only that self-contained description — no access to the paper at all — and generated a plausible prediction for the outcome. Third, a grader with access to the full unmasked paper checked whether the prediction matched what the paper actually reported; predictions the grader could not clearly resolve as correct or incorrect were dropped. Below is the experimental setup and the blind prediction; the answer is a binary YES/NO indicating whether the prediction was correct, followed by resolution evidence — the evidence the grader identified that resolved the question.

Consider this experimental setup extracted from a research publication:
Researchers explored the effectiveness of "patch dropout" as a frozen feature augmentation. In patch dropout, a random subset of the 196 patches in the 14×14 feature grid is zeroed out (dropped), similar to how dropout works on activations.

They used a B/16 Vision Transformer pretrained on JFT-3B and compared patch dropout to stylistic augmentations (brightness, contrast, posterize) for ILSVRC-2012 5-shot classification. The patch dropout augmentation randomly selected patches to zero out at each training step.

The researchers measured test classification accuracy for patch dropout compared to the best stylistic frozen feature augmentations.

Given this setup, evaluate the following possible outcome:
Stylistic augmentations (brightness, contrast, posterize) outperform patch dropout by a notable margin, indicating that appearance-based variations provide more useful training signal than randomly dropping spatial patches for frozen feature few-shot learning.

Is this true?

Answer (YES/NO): YES